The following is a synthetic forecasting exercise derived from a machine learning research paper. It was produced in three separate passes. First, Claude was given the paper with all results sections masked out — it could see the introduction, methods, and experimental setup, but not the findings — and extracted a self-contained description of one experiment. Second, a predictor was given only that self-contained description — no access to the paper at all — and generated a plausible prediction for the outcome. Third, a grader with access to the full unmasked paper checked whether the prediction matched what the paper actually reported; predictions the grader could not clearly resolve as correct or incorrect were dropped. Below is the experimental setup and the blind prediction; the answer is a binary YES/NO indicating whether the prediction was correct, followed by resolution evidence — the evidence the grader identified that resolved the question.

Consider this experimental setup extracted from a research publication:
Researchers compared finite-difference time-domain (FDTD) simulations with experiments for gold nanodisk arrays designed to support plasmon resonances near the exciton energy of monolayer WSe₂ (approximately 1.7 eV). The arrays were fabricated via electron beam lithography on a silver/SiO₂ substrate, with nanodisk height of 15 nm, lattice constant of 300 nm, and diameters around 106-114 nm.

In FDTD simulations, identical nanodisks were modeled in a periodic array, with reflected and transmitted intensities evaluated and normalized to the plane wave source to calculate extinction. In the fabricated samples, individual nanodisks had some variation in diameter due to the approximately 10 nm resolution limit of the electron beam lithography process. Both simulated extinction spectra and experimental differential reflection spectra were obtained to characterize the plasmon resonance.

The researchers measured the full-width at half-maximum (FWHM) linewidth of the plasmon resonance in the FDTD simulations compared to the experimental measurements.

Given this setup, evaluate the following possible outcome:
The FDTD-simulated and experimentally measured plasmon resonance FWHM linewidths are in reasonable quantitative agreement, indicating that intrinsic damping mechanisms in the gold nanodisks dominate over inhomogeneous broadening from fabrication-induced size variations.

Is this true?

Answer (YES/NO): NO